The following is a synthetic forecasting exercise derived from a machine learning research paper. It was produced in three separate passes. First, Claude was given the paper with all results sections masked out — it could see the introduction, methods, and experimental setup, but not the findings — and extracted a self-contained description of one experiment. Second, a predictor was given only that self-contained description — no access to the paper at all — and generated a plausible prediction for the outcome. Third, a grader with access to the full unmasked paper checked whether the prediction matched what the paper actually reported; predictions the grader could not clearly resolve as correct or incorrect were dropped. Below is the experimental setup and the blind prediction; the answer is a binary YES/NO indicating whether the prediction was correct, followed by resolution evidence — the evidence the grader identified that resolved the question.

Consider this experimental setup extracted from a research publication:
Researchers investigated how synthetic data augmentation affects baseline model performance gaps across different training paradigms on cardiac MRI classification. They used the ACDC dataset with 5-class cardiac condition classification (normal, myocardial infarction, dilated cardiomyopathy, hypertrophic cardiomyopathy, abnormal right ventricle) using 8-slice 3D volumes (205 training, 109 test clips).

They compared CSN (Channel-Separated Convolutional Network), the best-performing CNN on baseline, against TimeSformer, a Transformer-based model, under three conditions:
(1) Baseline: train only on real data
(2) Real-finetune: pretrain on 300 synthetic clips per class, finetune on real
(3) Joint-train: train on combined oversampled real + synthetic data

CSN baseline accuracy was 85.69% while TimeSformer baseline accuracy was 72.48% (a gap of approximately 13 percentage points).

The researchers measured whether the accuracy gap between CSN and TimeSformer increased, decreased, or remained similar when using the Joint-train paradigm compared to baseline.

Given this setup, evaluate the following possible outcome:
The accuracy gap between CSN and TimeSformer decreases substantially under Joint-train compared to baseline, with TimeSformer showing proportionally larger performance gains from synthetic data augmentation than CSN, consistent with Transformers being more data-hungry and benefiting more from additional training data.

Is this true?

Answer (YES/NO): YES